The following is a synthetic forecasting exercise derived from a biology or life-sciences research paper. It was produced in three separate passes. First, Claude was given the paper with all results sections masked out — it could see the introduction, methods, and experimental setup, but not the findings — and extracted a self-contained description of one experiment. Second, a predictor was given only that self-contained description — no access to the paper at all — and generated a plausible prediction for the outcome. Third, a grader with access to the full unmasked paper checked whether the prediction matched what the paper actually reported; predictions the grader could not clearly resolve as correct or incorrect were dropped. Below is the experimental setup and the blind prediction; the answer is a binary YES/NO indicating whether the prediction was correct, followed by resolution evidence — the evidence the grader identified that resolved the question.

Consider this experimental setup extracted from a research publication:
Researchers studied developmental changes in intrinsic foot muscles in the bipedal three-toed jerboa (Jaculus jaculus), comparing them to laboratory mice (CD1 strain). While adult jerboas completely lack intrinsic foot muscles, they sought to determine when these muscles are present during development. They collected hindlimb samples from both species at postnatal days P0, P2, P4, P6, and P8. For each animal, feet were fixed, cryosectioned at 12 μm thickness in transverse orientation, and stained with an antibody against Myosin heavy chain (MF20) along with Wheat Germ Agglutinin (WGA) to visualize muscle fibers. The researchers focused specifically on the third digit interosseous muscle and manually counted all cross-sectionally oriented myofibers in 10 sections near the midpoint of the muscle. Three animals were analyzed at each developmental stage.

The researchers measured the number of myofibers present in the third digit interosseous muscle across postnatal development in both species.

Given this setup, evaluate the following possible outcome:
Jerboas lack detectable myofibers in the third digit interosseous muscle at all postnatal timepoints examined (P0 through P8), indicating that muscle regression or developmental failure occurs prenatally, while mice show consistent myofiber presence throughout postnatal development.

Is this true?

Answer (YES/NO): NO